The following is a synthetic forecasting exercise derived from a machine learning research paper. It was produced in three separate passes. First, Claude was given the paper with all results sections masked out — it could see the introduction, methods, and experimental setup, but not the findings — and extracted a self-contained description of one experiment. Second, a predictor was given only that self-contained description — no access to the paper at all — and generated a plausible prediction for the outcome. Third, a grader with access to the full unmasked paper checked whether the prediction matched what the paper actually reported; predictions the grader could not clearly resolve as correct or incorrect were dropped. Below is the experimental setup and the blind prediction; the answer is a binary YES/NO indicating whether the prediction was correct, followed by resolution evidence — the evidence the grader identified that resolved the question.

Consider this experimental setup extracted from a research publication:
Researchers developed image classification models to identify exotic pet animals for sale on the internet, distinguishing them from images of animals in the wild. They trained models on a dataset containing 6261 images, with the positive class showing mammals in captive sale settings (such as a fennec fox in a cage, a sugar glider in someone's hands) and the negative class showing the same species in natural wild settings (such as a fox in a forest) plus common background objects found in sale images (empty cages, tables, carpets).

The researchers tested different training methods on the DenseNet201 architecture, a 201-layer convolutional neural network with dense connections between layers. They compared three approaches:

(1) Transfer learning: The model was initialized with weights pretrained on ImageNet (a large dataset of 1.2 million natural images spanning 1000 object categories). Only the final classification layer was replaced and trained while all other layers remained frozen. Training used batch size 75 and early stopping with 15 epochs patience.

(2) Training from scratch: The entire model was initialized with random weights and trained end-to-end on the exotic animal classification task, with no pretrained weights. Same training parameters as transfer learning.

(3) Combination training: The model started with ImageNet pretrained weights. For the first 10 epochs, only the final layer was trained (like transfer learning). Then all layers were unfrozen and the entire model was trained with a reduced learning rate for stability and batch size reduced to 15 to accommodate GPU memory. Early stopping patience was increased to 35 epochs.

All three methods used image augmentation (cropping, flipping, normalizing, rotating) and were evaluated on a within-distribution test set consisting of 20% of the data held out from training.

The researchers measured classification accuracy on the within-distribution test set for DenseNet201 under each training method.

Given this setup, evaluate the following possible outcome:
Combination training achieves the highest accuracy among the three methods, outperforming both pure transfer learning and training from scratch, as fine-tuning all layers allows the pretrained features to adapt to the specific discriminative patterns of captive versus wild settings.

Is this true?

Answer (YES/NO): YES